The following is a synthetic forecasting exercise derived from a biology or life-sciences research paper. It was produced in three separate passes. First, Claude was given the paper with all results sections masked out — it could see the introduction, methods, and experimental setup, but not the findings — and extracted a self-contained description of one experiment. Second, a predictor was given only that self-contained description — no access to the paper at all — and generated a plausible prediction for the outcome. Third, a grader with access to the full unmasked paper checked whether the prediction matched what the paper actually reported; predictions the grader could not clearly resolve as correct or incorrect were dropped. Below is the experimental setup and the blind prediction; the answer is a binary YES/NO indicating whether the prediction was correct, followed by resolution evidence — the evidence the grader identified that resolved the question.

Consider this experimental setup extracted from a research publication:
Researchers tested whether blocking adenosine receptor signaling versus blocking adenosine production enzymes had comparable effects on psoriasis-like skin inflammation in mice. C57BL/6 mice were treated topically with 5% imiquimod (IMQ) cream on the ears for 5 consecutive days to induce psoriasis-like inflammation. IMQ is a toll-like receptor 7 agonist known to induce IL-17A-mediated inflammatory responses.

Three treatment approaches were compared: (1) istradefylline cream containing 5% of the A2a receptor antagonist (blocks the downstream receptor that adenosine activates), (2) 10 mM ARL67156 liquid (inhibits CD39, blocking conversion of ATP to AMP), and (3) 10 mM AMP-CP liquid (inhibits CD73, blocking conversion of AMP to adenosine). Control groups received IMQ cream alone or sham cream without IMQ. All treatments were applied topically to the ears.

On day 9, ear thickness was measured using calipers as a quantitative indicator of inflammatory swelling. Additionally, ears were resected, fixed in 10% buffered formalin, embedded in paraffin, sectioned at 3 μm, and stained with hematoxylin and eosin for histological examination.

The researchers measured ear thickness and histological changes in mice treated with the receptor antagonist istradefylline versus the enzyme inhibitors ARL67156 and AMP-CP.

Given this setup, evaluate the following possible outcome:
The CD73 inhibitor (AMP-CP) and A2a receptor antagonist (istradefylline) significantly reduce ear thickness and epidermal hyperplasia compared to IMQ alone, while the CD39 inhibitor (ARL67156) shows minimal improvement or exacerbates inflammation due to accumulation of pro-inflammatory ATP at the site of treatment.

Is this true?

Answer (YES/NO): NO